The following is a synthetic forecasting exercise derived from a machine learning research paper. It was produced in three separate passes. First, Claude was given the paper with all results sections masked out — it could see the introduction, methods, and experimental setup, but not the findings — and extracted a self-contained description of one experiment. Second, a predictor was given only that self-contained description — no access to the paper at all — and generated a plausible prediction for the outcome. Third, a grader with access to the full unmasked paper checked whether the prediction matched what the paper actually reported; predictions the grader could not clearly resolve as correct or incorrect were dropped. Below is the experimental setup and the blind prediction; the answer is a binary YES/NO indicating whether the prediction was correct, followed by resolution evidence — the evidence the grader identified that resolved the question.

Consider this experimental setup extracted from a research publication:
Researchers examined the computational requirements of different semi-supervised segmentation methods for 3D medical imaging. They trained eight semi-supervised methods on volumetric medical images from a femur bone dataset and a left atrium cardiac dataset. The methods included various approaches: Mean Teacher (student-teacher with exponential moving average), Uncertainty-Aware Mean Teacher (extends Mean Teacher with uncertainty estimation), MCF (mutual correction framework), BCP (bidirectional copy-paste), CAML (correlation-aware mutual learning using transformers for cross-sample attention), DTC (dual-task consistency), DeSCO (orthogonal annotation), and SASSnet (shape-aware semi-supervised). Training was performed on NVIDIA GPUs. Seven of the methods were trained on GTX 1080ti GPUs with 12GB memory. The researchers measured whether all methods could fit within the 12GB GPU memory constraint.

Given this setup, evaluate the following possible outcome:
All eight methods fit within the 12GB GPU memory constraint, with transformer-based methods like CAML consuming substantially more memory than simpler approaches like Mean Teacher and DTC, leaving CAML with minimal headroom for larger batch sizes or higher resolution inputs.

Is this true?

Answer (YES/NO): NO